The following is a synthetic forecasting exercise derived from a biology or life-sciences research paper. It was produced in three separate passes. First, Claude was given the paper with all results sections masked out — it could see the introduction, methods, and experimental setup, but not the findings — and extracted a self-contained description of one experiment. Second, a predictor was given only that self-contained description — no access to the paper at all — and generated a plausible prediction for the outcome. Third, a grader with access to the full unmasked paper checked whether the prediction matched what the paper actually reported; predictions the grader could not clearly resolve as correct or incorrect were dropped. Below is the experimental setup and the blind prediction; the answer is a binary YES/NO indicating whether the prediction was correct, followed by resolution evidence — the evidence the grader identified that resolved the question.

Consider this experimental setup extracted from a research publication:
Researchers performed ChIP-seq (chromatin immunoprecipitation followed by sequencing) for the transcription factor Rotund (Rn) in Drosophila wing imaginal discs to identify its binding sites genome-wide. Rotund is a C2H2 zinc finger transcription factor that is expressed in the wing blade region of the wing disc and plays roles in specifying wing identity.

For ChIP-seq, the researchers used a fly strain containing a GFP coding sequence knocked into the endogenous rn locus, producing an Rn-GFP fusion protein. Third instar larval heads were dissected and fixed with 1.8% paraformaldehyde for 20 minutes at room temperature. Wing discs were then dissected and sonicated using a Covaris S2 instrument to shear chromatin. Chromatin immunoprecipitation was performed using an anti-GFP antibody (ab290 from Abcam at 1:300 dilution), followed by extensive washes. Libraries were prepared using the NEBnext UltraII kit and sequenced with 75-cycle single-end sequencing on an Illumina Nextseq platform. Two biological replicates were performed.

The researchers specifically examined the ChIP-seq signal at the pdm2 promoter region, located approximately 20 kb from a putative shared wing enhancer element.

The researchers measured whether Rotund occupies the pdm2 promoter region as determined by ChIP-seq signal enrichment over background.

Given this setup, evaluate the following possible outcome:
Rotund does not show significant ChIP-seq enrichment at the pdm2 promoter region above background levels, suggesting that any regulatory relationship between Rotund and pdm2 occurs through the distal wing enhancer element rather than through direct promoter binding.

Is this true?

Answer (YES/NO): NO